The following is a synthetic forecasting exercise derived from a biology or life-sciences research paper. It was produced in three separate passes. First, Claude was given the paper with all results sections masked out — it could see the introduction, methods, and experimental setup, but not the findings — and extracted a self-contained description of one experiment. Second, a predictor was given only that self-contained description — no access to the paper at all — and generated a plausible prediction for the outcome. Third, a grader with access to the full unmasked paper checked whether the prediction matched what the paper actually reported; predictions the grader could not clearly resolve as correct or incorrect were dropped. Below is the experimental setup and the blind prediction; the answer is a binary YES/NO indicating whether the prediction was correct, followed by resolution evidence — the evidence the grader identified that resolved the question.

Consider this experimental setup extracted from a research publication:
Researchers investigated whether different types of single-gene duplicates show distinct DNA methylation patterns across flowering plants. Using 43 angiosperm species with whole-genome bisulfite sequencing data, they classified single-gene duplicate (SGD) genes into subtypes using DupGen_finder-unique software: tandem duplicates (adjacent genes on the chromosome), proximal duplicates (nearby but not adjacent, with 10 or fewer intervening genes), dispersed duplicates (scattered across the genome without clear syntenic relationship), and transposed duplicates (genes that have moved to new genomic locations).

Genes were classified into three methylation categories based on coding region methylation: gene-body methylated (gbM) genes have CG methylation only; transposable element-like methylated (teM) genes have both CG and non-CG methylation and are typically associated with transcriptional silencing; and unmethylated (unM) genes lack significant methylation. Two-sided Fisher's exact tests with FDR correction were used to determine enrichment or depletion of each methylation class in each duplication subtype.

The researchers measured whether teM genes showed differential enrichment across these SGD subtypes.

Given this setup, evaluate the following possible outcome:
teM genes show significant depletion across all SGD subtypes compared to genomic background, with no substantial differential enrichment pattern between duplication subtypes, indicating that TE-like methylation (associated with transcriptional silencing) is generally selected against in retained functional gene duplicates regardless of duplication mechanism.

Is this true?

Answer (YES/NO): NO